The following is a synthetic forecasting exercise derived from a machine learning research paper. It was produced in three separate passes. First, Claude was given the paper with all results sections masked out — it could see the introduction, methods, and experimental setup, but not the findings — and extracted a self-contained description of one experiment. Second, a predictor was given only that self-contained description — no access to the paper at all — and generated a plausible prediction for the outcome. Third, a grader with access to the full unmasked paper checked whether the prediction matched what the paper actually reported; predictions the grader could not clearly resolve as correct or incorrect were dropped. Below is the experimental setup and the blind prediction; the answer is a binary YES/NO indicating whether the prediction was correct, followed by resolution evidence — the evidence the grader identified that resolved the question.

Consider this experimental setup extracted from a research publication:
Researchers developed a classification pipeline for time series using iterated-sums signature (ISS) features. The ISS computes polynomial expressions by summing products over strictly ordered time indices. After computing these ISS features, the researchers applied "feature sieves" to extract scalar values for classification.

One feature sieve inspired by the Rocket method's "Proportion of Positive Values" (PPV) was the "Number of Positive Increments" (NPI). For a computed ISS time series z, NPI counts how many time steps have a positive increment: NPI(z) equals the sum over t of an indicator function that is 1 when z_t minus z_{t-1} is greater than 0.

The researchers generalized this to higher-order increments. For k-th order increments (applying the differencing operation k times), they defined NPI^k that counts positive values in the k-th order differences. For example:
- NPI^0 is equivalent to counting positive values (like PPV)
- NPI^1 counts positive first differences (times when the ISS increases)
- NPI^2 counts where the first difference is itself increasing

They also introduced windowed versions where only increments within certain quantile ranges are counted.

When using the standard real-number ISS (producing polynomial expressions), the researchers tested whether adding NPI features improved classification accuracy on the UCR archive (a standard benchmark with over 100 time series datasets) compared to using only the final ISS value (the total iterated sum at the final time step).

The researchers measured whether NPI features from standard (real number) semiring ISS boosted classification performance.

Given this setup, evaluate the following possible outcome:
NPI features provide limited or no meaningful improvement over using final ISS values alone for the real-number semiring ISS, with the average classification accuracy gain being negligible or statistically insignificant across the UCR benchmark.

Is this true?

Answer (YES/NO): NO